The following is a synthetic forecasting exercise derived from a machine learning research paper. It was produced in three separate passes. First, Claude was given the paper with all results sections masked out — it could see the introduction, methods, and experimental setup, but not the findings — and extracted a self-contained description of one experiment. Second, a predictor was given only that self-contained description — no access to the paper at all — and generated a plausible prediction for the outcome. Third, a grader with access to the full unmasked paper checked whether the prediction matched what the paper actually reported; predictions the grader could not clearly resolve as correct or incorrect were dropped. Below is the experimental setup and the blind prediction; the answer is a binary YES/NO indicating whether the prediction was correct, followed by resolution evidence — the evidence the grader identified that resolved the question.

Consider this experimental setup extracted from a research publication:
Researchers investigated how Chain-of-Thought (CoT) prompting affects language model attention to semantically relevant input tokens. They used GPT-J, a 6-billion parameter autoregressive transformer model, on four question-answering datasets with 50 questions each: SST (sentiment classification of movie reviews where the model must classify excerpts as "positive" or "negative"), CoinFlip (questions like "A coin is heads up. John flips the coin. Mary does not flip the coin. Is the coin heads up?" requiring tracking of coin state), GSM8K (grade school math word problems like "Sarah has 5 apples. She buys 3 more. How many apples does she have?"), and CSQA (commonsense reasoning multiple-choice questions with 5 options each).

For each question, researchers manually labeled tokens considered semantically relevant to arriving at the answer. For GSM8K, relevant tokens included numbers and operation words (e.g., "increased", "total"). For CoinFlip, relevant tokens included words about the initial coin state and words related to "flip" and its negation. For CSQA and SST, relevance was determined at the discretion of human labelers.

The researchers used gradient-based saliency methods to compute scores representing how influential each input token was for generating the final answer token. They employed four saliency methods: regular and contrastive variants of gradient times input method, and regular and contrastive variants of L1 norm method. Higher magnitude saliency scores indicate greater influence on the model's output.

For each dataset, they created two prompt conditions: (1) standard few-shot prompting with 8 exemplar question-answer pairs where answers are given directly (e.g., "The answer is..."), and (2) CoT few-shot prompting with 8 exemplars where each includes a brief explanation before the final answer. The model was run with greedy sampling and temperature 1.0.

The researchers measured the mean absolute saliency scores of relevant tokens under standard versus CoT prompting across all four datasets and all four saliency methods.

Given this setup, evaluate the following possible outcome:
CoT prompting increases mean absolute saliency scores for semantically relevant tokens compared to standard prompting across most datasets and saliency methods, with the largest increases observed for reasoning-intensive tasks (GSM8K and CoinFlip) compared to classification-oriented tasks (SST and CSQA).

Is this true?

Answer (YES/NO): NO